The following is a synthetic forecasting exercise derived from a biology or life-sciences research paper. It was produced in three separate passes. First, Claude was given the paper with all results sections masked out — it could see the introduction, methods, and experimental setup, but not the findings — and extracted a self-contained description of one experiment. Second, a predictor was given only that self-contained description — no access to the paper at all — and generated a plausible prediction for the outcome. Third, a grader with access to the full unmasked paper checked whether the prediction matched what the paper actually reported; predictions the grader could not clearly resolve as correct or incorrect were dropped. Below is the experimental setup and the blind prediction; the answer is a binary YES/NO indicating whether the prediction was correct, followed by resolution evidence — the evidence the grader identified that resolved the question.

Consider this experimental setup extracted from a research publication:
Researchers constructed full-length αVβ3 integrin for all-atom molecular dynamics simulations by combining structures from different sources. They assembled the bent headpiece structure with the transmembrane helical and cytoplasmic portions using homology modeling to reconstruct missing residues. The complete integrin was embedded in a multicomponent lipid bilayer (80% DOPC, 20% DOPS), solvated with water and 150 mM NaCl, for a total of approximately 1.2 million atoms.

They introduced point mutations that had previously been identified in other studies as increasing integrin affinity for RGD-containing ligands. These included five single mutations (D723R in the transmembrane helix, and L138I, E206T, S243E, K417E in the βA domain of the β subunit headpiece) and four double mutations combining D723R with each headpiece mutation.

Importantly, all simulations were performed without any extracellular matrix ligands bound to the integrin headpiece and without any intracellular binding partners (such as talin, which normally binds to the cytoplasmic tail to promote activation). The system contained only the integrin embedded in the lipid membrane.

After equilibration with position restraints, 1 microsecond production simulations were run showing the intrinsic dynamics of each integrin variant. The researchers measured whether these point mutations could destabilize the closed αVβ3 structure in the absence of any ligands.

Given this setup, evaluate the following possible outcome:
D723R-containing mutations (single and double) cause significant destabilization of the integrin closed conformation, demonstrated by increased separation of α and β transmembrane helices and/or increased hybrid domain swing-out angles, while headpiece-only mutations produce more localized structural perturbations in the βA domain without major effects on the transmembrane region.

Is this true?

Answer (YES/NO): NO